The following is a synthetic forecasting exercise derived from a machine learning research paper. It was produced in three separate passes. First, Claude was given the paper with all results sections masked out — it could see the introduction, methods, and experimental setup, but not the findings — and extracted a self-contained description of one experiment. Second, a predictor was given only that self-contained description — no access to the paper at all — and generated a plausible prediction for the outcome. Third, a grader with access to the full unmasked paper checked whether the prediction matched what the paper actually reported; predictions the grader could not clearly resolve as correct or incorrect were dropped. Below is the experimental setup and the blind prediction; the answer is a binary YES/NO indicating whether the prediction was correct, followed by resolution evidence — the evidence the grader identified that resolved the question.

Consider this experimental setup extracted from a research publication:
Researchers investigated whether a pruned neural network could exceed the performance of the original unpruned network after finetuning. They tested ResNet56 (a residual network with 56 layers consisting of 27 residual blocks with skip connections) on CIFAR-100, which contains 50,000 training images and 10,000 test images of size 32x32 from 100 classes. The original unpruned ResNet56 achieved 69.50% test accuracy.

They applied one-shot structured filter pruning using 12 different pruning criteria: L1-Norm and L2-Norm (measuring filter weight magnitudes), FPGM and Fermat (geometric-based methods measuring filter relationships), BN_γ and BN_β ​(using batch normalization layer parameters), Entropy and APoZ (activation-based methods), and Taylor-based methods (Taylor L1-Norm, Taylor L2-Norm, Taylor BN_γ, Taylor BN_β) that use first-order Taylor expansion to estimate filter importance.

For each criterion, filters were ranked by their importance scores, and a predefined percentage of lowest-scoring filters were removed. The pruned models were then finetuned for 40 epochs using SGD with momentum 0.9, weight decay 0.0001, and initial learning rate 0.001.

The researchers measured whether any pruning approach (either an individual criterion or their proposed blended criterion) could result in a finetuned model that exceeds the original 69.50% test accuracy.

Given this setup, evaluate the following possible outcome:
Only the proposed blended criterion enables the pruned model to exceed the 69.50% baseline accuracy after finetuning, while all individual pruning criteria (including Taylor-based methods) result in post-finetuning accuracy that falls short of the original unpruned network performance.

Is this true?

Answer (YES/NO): NO